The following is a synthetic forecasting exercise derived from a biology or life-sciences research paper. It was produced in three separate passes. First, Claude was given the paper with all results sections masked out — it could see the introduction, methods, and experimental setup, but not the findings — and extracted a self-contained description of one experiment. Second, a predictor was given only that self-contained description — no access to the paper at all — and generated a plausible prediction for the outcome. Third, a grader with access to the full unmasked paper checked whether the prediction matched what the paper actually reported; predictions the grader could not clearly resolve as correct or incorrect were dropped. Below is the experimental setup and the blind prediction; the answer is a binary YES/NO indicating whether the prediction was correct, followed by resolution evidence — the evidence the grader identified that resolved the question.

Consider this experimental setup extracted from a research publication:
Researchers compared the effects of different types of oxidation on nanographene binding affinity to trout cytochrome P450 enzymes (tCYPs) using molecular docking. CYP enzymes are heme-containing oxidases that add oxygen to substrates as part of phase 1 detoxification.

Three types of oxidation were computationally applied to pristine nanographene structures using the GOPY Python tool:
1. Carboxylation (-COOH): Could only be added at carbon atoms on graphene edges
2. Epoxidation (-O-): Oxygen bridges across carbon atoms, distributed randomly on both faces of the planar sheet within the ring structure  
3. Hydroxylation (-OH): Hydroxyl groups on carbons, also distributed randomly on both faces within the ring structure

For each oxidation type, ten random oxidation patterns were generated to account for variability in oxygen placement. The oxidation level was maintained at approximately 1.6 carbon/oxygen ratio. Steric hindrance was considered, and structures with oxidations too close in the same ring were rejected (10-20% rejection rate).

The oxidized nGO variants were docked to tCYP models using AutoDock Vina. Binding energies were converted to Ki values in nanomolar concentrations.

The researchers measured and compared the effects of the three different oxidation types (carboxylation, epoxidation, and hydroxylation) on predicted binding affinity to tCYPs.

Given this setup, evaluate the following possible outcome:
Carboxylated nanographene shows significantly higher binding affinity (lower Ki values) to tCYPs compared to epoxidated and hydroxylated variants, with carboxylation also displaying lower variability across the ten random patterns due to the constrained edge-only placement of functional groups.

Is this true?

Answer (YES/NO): NO